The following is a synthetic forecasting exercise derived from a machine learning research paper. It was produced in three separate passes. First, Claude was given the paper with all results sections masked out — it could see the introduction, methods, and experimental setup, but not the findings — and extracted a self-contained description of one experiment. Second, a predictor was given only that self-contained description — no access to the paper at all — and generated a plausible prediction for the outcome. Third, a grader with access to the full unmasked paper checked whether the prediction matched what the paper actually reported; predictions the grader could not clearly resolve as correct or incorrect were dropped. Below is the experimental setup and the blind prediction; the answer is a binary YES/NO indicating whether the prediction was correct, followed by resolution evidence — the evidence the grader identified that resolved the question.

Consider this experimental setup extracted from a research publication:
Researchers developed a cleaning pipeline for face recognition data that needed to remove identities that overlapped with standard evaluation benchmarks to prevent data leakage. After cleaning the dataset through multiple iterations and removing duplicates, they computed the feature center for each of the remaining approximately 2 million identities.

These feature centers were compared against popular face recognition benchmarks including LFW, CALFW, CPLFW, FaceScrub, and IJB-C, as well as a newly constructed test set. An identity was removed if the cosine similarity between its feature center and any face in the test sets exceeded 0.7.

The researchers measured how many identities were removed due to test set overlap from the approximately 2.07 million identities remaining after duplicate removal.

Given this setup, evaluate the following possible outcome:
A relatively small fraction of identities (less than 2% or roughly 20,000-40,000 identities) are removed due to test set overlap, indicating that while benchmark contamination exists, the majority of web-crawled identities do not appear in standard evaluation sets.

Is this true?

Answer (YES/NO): NO